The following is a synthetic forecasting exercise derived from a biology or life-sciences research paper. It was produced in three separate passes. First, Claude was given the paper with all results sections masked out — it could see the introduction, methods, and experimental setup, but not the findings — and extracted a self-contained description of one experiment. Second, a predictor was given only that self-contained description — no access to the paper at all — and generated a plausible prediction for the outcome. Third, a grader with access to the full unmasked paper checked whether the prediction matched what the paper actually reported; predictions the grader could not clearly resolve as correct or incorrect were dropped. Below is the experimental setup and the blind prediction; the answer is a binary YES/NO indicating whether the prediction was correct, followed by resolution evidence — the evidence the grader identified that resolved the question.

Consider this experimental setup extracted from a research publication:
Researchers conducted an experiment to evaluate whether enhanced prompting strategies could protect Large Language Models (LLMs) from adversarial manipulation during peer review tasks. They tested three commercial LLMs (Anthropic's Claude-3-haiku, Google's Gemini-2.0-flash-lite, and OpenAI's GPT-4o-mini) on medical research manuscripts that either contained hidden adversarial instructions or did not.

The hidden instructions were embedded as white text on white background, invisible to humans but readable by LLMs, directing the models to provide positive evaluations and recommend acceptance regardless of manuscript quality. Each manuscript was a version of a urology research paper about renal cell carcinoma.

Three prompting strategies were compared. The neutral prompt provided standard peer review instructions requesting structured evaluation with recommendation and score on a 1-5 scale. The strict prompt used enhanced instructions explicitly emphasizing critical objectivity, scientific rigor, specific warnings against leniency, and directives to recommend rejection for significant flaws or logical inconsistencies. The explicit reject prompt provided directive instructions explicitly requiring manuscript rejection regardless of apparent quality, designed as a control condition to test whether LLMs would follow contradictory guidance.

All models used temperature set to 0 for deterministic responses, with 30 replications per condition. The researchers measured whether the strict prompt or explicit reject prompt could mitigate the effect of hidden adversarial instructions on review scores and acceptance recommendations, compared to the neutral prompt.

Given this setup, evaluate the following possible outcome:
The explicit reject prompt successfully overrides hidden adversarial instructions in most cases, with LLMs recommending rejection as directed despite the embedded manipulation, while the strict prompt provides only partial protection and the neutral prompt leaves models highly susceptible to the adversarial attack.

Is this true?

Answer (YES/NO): NO